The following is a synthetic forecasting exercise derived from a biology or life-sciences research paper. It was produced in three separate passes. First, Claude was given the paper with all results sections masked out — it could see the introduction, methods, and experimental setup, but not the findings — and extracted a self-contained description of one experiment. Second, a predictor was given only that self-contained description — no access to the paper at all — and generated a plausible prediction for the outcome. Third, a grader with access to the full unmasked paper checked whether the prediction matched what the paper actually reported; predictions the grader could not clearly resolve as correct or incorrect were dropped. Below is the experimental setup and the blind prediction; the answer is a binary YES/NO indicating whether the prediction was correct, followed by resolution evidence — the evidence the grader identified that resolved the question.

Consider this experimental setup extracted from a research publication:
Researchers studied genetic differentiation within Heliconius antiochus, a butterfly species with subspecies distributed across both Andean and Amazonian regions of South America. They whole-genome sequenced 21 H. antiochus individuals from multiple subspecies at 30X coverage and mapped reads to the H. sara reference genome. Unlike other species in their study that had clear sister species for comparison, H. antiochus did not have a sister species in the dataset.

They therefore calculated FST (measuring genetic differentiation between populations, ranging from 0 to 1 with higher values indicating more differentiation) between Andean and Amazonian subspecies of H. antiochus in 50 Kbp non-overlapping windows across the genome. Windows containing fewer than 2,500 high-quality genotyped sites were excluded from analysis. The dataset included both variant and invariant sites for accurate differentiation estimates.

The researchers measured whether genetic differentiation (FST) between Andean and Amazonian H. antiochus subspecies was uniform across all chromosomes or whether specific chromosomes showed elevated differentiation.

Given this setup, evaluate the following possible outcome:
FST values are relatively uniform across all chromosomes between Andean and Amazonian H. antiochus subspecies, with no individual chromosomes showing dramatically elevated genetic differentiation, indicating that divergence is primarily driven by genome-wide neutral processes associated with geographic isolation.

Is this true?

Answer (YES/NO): NO